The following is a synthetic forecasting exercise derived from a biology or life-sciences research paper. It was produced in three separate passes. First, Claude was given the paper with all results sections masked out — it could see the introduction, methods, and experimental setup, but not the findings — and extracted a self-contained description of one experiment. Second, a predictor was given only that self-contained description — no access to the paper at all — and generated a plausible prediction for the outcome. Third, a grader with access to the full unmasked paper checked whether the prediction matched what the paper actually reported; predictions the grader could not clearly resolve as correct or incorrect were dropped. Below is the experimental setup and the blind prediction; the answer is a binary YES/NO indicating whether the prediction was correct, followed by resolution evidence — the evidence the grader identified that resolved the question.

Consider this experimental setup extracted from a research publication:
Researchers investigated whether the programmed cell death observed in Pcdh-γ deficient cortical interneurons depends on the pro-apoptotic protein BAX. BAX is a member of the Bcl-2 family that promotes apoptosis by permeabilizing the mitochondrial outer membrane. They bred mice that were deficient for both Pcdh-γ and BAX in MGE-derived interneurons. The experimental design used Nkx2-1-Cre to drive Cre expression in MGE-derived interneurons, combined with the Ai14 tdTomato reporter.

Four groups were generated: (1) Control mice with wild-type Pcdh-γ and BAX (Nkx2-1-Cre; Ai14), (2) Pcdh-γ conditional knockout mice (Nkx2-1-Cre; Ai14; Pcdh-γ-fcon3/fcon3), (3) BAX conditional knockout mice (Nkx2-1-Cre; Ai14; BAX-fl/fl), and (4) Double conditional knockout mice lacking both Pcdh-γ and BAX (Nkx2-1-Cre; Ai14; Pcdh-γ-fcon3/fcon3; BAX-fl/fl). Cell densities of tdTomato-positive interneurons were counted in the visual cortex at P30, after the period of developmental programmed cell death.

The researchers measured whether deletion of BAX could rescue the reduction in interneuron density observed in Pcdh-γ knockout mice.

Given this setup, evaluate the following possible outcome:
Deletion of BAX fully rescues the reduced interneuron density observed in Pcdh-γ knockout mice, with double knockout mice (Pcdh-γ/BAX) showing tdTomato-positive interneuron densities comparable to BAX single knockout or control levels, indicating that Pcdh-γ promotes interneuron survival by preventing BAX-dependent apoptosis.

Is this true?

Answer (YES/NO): YES